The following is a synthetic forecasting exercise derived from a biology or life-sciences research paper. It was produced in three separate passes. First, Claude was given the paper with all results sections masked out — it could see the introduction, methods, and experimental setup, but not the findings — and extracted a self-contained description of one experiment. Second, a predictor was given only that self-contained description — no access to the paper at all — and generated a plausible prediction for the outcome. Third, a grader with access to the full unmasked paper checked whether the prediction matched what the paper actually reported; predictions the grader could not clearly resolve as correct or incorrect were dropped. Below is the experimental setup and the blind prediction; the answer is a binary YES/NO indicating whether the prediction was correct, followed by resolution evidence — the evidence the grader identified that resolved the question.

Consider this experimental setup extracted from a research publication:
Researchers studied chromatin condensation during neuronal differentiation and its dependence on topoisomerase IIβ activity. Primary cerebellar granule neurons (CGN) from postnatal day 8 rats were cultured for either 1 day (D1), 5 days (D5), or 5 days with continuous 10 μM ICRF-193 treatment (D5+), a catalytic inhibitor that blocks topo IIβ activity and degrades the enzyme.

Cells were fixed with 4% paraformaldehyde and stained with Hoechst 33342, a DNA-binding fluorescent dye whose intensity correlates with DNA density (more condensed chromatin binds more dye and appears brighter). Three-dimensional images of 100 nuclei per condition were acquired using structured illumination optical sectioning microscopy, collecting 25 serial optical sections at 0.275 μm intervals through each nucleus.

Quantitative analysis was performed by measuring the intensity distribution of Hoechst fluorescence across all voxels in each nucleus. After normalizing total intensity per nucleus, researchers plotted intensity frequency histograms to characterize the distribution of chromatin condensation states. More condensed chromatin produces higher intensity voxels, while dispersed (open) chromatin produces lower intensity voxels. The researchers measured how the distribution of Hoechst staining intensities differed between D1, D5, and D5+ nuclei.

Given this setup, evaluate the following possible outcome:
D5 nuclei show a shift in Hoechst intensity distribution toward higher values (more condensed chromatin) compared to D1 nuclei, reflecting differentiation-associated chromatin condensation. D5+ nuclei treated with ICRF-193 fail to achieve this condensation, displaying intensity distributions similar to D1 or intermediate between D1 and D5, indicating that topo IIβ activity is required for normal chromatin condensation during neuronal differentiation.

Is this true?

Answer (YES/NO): NO